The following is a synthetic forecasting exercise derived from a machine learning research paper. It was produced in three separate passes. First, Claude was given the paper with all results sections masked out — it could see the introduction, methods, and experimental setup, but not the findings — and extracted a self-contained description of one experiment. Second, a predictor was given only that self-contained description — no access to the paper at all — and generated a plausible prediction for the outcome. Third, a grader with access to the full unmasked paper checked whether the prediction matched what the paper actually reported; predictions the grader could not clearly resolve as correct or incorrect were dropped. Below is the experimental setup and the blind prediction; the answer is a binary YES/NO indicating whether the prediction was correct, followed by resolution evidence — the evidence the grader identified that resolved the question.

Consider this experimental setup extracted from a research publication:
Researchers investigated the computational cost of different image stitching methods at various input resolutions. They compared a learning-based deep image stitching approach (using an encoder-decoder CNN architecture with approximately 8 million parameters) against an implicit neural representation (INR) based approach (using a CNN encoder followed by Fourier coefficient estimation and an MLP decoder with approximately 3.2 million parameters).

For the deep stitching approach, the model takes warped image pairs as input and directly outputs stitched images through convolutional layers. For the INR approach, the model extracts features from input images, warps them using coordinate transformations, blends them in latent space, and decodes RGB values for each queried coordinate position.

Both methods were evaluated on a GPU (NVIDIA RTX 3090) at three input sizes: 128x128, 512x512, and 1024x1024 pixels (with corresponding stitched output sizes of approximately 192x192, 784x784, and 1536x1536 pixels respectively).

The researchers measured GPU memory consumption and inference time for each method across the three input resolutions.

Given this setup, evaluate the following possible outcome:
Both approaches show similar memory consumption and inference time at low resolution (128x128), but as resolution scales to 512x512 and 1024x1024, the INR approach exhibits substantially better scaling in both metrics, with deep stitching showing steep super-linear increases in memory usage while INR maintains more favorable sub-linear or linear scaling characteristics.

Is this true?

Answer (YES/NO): NO